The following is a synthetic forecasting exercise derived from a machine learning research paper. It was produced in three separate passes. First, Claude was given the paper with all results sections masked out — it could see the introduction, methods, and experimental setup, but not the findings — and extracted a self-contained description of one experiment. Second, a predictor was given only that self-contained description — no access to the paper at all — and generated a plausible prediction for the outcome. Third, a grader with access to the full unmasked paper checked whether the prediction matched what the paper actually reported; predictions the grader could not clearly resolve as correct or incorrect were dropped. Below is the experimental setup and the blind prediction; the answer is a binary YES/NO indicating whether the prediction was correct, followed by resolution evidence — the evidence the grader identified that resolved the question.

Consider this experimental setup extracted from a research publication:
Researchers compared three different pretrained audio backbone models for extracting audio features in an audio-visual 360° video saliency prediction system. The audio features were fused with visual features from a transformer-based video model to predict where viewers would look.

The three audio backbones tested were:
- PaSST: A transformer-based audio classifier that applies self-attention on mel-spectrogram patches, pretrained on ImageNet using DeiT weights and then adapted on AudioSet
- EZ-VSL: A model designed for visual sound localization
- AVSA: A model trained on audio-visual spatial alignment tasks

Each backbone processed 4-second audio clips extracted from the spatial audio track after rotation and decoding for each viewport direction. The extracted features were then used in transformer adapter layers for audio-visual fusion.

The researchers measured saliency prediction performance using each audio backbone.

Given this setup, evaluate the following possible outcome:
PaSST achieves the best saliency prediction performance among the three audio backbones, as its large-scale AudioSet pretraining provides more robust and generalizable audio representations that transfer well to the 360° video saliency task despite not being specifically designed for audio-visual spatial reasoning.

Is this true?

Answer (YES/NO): NO